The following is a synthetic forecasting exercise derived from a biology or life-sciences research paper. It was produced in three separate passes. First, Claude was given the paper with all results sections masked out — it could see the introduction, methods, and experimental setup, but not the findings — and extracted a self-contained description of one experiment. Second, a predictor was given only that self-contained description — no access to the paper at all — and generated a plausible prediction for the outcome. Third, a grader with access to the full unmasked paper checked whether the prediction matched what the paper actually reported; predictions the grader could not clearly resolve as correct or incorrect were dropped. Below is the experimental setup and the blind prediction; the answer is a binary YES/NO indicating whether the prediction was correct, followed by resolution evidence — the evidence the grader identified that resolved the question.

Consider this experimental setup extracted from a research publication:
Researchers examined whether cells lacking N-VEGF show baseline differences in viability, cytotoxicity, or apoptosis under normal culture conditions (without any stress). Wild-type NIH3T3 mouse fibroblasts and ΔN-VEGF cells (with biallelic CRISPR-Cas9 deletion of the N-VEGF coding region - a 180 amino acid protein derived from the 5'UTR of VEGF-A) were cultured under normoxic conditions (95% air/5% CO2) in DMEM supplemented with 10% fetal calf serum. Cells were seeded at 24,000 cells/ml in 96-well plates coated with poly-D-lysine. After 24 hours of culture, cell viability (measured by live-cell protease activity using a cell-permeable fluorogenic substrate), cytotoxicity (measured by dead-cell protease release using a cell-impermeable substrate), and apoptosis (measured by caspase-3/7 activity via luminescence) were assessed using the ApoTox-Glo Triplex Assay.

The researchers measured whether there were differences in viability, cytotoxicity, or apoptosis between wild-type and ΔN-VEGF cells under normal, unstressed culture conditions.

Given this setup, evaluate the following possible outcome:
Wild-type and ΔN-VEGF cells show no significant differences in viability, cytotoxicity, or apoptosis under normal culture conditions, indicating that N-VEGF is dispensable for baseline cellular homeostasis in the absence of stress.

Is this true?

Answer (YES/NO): YES